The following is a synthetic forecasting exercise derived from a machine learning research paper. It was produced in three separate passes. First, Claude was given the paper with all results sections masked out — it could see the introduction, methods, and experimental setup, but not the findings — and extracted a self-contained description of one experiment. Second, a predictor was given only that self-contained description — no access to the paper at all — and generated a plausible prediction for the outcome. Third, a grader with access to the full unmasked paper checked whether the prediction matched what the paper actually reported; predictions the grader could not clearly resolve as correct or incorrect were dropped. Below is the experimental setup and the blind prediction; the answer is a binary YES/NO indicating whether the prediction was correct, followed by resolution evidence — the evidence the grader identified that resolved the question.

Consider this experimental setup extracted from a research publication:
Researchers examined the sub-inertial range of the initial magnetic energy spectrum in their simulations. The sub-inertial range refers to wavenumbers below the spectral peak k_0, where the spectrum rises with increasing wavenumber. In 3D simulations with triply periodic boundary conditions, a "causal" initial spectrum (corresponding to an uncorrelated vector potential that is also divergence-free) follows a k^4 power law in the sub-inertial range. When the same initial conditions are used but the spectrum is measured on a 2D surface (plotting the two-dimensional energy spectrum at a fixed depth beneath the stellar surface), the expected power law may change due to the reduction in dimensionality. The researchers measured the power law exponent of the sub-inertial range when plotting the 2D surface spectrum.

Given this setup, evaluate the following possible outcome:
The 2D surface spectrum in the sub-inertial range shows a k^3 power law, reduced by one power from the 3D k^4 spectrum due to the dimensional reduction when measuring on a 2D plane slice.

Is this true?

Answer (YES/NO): YES